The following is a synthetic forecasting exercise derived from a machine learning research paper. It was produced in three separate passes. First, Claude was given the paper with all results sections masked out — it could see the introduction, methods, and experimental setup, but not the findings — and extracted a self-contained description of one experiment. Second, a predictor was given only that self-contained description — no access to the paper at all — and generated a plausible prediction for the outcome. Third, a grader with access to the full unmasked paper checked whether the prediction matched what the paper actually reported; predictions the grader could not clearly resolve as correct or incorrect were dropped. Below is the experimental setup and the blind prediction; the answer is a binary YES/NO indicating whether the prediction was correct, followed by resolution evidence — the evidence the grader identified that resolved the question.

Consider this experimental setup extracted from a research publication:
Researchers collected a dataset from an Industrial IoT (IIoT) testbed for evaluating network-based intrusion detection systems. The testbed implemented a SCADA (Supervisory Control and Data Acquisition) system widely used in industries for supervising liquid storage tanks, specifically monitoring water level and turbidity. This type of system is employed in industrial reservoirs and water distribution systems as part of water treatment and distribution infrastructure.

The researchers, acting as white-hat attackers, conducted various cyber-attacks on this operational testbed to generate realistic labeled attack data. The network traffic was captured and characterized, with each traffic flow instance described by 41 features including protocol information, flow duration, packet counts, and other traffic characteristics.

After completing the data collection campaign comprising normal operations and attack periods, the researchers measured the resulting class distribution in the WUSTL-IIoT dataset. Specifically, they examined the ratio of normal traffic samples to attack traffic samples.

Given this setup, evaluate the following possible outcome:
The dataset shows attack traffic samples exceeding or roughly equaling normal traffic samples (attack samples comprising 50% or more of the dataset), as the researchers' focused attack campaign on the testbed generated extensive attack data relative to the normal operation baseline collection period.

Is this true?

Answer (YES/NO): NO